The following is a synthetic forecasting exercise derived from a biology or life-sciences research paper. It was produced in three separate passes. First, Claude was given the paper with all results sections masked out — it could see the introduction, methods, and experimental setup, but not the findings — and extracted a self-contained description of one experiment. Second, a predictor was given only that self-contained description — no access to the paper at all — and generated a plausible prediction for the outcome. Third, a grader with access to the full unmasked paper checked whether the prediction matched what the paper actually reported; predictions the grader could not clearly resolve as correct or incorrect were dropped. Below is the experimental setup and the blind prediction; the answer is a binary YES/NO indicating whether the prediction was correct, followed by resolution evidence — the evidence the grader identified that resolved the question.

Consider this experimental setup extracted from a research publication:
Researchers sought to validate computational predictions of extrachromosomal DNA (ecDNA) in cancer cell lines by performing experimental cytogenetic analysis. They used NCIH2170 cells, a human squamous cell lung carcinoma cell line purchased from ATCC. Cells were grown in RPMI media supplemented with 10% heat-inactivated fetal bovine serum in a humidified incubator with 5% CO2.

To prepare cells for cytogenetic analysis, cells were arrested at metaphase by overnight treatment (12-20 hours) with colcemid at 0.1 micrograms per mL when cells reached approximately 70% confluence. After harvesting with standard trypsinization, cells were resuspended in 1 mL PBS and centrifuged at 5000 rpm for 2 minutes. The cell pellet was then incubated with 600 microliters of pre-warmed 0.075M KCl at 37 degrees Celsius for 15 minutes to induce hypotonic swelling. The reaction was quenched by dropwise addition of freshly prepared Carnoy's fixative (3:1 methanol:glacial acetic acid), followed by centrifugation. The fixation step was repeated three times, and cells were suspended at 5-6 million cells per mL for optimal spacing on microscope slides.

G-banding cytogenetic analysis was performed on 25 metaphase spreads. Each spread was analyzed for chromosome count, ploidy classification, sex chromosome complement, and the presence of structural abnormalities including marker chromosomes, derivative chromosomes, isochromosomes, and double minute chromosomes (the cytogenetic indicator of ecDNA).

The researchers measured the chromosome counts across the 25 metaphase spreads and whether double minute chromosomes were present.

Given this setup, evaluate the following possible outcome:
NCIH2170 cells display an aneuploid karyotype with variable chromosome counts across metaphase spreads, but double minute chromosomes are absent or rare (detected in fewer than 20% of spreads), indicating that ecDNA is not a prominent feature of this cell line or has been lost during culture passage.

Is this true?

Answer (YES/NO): NO